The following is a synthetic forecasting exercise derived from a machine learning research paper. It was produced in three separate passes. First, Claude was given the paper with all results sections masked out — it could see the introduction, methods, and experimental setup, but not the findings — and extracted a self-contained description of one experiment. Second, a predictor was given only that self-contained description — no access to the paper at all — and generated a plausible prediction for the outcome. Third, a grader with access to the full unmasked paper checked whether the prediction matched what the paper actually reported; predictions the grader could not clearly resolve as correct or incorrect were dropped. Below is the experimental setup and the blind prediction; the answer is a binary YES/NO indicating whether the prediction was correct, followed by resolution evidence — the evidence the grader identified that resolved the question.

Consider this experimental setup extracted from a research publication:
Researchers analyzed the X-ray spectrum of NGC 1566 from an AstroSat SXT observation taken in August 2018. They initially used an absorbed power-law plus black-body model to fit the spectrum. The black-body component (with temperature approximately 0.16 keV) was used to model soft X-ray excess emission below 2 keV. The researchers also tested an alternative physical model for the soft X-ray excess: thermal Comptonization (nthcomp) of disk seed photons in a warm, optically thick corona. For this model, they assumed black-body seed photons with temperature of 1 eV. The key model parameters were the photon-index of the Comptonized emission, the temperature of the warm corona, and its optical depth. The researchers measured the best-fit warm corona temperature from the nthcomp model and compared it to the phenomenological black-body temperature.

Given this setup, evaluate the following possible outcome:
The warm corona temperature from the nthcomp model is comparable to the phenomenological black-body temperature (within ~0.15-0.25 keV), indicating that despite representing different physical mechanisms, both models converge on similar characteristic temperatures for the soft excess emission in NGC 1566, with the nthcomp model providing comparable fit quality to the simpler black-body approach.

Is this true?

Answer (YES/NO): YES